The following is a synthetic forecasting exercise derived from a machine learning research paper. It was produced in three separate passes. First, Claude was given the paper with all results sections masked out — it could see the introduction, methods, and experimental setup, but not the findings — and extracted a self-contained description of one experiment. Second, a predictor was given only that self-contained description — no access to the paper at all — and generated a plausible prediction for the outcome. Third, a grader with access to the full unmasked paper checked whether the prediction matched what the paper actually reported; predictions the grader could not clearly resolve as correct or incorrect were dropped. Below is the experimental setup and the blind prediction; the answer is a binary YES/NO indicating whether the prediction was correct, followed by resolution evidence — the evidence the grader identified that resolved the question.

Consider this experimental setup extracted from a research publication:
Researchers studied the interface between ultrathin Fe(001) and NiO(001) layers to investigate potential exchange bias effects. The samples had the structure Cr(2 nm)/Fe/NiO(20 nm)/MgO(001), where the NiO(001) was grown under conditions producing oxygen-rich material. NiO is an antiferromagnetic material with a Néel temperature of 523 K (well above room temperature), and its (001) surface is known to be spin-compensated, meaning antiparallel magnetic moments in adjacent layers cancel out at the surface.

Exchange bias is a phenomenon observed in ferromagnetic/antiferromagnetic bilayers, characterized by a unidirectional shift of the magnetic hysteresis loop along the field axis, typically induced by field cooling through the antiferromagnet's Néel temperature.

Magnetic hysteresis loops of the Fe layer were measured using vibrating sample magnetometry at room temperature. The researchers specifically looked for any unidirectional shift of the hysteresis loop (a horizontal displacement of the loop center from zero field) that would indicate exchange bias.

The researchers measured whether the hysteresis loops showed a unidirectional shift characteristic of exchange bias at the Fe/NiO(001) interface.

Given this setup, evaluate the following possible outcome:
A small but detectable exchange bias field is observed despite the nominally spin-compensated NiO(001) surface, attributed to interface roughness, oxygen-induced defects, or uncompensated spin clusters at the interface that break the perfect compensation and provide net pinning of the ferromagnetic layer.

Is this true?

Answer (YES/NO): NO